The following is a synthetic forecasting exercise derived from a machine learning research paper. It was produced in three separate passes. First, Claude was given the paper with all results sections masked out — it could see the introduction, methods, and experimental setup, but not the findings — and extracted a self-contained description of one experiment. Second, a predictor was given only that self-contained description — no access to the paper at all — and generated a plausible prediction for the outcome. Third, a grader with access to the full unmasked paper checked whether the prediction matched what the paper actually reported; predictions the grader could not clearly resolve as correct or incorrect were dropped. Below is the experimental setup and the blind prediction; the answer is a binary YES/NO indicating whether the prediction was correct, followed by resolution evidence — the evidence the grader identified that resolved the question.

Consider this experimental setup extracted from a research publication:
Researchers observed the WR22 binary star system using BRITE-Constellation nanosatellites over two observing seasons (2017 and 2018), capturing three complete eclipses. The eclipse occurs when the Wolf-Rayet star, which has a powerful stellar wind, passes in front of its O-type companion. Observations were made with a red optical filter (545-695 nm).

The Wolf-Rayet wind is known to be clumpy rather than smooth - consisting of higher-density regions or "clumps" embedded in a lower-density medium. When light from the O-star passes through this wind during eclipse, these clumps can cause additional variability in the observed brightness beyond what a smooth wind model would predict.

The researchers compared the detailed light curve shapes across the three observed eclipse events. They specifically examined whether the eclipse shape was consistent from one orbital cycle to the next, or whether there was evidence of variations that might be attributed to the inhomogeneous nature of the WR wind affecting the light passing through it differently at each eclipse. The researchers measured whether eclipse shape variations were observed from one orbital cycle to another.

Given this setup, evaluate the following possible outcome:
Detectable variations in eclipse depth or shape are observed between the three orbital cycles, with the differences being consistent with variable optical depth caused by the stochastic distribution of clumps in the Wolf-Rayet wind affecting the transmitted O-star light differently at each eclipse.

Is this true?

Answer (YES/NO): YES